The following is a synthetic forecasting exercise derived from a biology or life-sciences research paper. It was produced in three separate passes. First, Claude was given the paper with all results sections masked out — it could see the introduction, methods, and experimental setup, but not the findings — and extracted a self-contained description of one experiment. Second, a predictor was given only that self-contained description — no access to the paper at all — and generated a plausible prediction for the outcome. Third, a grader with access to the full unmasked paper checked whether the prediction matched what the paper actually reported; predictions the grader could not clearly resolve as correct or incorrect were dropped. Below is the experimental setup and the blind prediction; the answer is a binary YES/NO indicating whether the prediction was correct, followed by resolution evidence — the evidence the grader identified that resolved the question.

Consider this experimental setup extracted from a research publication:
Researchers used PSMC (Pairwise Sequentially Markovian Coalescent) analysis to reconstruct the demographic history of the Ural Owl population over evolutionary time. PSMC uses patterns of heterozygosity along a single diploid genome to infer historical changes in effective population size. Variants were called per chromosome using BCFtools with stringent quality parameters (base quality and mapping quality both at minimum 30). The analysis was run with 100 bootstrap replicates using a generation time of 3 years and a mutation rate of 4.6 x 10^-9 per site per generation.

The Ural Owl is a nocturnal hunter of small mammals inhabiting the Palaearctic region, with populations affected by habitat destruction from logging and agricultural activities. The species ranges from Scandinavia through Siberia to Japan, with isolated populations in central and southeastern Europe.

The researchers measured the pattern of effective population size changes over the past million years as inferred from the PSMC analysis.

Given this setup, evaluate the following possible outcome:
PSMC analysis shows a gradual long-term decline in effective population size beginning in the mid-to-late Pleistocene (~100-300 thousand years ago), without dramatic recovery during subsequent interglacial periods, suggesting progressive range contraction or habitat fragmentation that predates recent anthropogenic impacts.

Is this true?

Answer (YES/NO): NO